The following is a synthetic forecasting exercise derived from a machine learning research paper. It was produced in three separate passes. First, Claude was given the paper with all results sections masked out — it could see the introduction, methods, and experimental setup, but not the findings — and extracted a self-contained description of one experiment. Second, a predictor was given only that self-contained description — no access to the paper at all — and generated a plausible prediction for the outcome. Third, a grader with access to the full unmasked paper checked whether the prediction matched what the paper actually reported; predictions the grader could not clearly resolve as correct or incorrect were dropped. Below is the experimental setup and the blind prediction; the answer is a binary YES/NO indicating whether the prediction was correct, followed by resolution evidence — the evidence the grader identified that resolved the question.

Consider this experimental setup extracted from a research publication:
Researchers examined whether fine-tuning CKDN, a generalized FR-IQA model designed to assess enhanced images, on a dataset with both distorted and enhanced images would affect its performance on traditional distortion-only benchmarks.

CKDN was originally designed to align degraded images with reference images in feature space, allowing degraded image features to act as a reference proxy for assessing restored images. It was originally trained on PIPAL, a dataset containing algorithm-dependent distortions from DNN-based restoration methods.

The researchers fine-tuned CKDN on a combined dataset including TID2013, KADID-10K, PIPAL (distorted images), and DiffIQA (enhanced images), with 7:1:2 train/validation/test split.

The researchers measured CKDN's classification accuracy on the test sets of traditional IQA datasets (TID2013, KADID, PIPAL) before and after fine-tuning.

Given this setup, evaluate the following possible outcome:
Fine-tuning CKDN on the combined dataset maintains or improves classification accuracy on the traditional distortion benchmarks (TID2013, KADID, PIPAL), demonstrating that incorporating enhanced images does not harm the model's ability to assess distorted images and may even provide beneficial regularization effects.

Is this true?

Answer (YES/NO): NO